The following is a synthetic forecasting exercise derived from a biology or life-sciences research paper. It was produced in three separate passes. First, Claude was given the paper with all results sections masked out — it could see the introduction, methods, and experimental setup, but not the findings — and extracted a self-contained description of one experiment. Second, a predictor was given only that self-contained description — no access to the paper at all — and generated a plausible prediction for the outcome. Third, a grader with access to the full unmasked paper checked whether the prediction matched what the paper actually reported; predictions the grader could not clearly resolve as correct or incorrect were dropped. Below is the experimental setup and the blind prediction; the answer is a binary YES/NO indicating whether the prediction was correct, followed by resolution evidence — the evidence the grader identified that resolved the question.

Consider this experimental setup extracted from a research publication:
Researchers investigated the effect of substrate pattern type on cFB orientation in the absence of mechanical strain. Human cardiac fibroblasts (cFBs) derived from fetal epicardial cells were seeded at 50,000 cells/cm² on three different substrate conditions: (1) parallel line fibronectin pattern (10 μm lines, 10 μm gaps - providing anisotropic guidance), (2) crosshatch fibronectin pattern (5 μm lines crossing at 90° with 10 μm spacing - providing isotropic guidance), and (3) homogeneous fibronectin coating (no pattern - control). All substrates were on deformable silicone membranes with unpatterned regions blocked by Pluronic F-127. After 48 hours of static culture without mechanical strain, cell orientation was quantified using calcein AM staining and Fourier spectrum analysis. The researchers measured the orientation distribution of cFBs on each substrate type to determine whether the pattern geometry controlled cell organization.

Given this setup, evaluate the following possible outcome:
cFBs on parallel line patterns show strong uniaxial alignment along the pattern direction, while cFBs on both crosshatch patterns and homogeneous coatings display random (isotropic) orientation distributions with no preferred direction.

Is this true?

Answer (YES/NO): YES